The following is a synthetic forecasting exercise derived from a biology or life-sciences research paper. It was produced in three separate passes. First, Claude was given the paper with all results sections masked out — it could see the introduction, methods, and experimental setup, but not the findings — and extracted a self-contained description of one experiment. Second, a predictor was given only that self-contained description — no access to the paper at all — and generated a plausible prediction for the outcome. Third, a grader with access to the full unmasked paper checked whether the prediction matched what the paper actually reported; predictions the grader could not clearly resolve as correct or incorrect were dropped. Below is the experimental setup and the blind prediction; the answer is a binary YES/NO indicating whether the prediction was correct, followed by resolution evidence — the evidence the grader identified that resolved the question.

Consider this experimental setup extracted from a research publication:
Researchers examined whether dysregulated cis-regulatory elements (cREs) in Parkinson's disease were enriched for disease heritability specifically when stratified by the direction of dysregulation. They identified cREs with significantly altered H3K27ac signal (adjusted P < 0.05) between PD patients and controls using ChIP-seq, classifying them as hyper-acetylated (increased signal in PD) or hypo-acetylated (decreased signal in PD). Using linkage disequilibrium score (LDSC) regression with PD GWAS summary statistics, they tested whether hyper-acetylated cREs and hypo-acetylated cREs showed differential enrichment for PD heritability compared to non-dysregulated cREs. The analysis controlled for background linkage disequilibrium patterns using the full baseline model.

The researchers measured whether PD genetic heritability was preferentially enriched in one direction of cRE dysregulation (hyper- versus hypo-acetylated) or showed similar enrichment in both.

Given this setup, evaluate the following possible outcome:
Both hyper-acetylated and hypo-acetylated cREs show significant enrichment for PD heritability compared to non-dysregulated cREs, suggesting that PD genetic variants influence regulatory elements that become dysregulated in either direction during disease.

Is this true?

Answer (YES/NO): NO